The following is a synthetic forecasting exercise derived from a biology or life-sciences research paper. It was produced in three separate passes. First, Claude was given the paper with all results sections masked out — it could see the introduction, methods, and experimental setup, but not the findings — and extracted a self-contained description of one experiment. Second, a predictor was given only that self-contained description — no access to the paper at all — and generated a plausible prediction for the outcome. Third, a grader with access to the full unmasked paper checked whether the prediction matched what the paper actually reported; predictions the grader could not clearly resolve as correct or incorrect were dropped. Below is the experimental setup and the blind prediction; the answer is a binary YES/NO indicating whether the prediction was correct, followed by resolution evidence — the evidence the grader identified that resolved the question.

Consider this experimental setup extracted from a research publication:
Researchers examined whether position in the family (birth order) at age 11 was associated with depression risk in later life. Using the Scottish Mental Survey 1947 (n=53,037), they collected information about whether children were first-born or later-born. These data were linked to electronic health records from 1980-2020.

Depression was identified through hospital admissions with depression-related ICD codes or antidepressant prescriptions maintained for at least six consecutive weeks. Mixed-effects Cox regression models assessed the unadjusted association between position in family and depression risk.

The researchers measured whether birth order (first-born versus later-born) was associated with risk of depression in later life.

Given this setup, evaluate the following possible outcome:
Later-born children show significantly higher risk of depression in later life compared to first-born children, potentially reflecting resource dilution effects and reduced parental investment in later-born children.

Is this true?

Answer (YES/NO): NO